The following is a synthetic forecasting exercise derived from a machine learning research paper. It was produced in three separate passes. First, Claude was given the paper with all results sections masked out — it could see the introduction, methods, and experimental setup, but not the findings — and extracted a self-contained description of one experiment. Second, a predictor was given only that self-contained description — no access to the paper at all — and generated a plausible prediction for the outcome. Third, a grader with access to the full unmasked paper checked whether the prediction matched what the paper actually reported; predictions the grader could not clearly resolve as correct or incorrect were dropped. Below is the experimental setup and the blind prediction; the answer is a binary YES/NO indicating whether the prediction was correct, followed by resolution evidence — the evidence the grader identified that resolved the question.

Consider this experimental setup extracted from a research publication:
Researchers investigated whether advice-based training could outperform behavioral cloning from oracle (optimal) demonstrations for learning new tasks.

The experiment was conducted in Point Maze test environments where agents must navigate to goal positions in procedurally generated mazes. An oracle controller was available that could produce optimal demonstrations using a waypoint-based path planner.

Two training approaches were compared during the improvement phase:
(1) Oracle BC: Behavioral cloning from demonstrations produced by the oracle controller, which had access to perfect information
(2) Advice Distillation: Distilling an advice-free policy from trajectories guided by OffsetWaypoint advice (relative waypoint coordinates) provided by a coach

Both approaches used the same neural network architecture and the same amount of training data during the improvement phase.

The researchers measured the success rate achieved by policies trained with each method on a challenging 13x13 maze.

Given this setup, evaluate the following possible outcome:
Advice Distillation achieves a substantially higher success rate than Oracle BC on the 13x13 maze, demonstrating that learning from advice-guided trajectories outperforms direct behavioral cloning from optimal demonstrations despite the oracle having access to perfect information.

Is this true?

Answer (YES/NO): YES